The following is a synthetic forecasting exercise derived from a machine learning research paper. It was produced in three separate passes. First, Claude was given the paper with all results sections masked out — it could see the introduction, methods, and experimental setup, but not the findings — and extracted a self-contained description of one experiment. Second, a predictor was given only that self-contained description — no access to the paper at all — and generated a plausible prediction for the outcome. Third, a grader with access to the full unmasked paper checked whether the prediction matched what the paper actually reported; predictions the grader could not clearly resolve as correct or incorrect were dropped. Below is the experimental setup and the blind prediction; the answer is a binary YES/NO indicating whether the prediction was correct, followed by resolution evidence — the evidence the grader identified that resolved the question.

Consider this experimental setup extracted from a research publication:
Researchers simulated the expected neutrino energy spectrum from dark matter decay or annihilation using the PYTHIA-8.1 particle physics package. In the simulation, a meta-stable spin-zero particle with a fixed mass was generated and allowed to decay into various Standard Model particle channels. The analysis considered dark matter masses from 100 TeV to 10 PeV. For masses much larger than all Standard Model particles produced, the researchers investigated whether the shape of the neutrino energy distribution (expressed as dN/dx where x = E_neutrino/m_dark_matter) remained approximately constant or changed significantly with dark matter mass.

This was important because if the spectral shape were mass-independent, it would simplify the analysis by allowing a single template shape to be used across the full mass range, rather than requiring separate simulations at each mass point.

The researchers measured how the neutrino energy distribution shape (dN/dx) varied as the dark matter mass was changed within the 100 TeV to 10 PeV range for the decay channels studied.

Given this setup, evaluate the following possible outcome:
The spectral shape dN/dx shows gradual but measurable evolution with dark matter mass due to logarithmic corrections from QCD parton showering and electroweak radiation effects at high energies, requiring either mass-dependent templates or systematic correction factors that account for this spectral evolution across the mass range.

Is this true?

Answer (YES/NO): NO